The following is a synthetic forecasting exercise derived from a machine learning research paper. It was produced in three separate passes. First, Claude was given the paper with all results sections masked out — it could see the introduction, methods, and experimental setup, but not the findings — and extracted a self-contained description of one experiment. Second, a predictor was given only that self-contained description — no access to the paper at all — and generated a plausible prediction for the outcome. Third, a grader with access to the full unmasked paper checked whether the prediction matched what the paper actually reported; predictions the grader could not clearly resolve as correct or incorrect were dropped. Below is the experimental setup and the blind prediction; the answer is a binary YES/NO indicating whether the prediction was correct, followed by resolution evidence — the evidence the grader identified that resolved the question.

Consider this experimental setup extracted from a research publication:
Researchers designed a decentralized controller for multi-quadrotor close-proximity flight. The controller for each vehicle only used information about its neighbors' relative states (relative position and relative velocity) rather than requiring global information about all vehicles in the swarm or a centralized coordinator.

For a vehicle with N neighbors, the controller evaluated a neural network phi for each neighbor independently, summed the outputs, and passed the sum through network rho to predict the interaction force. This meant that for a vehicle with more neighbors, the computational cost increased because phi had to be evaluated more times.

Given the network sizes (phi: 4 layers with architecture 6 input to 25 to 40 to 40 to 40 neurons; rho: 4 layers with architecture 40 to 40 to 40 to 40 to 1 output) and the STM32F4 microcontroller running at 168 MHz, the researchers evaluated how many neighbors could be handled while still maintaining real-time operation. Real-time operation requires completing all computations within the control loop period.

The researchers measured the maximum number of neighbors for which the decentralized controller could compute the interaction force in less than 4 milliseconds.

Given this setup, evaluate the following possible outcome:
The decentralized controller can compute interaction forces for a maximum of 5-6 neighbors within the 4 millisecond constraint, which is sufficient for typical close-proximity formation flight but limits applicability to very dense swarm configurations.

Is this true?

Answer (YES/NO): YES